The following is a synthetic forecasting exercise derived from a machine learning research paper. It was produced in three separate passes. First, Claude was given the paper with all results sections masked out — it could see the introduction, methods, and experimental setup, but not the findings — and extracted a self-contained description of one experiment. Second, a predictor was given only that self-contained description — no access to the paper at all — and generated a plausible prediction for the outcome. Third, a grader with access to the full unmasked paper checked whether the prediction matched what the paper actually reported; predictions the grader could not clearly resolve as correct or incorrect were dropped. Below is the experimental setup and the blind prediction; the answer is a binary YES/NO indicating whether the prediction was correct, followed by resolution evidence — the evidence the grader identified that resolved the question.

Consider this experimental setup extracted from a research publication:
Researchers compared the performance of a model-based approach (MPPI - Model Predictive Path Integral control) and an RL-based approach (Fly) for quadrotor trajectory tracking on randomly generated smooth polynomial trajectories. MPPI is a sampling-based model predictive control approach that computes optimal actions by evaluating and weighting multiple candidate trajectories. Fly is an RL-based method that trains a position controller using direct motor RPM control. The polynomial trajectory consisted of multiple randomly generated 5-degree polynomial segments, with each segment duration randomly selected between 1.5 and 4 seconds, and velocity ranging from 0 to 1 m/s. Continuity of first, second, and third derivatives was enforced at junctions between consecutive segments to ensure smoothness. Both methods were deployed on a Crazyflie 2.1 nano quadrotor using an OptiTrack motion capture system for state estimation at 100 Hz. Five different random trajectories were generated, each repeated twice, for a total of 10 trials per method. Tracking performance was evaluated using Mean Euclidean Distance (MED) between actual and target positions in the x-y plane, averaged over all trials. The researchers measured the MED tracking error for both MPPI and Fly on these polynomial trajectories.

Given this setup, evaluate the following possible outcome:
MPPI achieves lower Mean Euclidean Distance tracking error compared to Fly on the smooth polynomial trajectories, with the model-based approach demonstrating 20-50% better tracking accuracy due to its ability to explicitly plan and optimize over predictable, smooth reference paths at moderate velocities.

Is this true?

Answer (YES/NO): YES